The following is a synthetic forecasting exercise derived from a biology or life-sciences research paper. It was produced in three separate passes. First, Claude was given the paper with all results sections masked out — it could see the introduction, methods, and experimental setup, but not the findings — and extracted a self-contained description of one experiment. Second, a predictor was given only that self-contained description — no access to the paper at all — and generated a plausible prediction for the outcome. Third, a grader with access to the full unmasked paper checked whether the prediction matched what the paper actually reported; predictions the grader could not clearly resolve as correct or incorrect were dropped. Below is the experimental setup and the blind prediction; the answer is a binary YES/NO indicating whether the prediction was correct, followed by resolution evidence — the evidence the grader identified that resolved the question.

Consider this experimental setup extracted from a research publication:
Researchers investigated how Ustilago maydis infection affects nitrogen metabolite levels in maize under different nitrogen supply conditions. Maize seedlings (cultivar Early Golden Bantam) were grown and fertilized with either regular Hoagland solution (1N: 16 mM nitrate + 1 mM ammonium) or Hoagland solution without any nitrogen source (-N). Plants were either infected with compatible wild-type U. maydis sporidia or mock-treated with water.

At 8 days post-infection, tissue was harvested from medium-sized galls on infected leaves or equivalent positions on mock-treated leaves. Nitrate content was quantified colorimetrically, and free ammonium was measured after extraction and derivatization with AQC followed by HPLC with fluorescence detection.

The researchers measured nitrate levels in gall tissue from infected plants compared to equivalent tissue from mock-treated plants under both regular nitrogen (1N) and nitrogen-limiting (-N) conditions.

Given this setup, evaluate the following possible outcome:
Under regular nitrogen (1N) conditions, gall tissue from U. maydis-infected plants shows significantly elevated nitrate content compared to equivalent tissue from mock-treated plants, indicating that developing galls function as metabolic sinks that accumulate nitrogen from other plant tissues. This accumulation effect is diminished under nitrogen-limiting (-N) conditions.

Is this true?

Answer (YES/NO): NO